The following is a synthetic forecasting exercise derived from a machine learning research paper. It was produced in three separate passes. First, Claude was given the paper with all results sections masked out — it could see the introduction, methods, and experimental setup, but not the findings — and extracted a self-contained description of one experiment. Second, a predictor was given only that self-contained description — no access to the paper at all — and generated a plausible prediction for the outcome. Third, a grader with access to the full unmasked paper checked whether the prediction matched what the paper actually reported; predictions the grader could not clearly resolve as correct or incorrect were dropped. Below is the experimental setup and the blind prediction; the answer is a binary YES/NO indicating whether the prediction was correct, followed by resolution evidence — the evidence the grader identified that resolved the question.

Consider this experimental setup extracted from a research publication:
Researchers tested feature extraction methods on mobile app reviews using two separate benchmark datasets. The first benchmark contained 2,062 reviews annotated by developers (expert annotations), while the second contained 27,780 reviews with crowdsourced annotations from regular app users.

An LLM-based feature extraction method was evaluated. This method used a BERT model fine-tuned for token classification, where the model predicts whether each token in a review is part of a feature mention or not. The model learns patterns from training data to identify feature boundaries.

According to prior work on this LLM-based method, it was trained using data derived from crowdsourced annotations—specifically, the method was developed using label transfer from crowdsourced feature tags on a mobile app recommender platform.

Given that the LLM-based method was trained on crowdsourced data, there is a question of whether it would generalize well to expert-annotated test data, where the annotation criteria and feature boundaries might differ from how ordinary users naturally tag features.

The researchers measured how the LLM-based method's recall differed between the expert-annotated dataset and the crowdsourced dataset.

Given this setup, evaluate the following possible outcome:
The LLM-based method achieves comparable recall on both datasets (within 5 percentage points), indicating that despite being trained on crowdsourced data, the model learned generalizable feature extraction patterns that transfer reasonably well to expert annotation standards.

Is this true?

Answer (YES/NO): NO